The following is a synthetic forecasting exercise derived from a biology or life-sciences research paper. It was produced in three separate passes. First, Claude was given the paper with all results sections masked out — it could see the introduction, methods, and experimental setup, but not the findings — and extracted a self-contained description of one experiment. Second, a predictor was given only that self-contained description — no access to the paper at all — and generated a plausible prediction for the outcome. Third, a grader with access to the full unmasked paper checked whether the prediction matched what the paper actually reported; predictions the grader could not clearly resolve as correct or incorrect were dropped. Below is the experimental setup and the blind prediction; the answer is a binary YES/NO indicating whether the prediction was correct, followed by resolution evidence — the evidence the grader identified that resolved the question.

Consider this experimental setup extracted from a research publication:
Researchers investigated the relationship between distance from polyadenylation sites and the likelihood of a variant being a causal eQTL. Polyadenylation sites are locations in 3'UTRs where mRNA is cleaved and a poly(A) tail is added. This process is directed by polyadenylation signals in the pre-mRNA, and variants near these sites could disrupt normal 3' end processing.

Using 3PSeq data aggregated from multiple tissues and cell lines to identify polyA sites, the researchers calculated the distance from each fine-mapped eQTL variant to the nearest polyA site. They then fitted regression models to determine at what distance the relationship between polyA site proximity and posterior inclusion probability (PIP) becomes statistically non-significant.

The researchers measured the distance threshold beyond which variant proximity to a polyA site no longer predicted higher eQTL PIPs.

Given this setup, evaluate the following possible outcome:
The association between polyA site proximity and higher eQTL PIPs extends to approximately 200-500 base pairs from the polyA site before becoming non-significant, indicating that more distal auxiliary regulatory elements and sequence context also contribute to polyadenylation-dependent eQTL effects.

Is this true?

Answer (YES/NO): NO